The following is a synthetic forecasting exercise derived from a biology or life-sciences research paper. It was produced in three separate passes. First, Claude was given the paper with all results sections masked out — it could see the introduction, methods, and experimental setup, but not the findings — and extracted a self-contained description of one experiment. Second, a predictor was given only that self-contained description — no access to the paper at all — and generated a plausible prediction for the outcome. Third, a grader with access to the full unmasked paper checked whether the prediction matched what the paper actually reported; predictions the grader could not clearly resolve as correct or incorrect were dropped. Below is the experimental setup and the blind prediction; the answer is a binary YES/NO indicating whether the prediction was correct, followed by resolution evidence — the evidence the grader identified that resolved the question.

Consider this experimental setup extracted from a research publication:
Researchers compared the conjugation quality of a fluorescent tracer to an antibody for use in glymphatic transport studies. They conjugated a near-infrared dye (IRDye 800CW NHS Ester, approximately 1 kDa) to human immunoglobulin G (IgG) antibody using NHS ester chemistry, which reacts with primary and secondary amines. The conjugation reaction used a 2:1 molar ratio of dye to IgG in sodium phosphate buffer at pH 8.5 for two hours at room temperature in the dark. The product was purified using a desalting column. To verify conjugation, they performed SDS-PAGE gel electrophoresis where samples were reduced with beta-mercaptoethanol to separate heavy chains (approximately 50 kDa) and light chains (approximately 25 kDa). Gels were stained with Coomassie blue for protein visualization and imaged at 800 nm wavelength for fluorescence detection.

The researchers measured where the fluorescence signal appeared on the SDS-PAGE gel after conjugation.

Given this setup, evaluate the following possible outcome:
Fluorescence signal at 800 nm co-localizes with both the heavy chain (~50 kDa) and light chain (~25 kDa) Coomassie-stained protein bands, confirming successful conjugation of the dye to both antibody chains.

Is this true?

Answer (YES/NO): YES